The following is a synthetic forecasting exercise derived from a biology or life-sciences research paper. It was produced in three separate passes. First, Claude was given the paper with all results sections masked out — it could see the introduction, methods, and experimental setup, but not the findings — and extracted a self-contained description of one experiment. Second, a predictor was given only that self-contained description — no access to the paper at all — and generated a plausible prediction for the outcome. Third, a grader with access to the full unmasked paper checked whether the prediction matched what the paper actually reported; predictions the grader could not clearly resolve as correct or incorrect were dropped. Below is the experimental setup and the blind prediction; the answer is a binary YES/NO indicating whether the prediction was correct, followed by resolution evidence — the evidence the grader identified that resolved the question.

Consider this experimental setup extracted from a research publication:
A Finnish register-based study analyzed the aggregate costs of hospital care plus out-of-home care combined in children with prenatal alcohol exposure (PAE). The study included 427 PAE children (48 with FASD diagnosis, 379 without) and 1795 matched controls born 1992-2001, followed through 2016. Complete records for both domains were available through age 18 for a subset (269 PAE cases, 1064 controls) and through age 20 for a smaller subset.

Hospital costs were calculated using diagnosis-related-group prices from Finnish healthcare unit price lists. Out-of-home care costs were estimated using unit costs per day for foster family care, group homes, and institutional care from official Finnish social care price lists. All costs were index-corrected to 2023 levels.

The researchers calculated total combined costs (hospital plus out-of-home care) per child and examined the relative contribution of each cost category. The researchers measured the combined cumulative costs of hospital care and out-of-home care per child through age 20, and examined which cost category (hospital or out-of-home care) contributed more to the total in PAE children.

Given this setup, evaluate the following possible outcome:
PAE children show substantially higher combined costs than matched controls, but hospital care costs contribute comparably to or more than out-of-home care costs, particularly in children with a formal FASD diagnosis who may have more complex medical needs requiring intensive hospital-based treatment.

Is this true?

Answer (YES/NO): NO